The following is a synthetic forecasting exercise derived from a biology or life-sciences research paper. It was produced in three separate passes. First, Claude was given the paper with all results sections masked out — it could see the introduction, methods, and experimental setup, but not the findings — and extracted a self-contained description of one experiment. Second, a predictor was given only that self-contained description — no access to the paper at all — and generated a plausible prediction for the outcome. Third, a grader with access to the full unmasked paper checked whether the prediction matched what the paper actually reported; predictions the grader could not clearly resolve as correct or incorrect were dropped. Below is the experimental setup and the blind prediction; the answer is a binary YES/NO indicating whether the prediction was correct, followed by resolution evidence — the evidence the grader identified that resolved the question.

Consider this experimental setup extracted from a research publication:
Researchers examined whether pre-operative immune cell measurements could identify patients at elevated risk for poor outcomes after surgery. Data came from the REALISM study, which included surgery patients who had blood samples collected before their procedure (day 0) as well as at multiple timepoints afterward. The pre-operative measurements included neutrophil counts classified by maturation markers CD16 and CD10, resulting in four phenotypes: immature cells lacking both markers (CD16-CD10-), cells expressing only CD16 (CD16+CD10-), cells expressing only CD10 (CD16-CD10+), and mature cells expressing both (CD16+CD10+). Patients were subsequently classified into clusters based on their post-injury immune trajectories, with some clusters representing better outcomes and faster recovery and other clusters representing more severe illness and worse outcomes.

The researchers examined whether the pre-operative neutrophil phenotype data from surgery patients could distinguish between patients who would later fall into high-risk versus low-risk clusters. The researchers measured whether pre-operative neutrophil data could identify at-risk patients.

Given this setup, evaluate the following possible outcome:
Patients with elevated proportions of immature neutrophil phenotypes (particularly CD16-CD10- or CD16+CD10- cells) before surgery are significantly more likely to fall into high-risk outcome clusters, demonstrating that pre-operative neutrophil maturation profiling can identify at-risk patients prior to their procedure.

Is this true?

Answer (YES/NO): NO